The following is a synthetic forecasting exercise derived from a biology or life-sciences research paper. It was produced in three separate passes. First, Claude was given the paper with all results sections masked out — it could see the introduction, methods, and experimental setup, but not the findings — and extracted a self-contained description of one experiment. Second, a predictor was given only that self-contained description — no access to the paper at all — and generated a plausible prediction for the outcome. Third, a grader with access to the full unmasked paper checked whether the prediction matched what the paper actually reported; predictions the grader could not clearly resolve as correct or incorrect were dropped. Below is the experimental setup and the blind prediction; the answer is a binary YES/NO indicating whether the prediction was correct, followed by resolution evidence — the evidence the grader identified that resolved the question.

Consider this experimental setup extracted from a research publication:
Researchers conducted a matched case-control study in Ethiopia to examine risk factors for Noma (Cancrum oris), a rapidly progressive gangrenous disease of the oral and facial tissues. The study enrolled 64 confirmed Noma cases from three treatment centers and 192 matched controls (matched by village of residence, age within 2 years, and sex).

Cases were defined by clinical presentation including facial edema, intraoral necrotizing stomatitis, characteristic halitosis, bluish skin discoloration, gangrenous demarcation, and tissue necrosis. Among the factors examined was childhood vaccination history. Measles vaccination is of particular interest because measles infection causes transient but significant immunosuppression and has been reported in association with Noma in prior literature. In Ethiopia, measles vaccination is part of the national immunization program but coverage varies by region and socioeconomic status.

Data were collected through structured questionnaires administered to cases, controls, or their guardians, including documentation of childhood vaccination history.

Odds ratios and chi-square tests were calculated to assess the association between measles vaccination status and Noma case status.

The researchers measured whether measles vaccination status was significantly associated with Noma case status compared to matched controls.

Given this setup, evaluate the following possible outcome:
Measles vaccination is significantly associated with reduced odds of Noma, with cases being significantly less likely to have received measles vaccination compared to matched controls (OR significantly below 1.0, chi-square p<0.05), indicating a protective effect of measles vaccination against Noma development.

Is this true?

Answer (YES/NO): YES